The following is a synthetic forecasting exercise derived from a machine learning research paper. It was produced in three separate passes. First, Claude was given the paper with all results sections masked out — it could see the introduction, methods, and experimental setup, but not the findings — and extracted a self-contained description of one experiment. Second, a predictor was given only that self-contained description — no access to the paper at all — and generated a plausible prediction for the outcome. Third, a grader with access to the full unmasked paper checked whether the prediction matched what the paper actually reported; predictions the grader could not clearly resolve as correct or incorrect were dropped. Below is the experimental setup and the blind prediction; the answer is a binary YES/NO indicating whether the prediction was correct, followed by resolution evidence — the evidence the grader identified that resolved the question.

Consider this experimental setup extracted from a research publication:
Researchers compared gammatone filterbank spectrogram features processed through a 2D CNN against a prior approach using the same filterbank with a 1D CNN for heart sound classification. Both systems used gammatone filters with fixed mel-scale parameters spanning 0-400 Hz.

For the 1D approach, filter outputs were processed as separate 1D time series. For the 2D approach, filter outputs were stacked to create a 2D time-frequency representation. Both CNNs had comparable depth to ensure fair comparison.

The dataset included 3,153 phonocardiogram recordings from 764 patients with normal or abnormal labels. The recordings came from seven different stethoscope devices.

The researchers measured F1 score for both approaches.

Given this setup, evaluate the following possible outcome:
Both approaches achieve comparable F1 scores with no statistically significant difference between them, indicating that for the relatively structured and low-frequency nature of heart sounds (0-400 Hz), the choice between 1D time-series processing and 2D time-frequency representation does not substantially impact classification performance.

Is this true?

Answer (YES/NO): NO